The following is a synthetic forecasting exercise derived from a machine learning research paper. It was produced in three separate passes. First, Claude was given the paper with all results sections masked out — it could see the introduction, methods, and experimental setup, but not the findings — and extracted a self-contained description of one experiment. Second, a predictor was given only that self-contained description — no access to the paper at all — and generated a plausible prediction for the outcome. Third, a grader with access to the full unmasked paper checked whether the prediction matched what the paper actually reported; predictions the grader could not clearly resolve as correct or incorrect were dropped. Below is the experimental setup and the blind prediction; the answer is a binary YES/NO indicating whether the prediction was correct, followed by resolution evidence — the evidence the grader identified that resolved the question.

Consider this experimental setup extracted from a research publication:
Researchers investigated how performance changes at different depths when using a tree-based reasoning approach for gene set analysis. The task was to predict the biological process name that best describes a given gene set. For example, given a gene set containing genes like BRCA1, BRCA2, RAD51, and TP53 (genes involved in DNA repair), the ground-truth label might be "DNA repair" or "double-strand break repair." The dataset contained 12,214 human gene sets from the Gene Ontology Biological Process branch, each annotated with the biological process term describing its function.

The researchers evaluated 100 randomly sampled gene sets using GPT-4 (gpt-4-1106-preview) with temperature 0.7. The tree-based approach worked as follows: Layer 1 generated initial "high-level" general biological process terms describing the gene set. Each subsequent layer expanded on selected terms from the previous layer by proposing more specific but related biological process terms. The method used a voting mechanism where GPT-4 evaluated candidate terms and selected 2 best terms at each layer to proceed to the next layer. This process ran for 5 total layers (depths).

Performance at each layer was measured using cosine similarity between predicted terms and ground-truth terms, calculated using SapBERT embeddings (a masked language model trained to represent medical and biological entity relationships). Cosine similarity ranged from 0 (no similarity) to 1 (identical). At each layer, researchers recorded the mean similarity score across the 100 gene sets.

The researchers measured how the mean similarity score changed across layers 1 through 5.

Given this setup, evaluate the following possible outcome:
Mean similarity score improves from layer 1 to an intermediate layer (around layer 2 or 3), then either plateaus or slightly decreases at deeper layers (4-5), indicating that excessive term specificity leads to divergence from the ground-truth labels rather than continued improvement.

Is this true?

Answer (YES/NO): YES